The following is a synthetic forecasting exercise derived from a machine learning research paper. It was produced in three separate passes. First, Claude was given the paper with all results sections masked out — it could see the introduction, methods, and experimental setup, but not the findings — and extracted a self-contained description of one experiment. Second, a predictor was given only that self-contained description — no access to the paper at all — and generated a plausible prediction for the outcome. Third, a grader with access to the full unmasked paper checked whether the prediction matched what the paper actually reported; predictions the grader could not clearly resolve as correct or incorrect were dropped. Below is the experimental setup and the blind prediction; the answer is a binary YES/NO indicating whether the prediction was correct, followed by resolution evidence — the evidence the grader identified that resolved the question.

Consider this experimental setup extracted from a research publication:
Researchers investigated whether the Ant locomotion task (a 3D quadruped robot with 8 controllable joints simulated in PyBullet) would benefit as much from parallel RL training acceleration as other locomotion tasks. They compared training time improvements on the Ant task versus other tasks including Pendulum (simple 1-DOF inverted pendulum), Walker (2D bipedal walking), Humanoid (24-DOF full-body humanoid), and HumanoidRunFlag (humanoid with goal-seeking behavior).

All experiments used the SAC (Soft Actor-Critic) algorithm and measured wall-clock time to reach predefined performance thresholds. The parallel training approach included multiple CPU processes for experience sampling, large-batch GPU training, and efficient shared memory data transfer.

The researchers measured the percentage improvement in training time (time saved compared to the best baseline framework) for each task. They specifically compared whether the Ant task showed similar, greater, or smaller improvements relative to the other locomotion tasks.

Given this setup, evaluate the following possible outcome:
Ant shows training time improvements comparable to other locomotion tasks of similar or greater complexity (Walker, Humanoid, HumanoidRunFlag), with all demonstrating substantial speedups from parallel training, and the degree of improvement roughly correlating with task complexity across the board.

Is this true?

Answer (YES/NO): NO